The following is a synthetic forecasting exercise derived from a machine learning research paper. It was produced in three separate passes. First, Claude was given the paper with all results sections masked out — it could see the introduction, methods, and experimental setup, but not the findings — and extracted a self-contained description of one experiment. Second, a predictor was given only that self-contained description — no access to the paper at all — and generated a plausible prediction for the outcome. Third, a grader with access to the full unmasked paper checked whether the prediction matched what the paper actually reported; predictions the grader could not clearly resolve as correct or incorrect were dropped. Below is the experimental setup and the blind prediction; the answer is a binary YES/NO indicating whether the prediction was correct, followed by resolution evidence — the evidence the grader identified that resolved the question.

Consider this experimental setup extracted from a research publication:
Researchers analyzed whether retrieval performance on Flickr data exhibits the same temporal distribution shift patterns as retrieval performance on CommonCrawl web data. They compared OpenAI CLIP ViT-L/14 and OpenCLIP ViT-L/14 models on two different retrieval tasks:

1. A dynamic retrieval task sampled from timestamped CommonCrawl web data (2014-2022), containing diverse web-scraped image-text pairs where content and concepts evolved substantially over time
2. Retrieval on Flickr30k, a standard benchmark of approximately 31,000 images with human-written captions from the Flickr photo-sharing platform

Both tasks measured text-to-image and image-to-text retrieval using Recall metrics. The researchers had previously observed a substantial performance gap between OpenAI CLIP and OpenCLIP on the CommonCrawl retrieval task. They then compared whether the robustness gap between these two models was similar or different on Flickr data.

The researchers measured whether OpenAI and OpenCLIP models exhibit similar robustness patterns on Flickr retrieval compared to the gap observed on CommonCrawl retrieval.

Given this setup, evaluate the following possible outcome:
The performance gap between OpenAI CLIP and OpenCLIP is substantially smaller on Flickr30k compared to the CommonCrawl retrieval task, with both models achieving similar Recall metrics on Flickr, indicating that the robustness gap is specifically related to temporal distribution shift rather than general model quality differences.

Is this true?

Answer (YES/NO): YES